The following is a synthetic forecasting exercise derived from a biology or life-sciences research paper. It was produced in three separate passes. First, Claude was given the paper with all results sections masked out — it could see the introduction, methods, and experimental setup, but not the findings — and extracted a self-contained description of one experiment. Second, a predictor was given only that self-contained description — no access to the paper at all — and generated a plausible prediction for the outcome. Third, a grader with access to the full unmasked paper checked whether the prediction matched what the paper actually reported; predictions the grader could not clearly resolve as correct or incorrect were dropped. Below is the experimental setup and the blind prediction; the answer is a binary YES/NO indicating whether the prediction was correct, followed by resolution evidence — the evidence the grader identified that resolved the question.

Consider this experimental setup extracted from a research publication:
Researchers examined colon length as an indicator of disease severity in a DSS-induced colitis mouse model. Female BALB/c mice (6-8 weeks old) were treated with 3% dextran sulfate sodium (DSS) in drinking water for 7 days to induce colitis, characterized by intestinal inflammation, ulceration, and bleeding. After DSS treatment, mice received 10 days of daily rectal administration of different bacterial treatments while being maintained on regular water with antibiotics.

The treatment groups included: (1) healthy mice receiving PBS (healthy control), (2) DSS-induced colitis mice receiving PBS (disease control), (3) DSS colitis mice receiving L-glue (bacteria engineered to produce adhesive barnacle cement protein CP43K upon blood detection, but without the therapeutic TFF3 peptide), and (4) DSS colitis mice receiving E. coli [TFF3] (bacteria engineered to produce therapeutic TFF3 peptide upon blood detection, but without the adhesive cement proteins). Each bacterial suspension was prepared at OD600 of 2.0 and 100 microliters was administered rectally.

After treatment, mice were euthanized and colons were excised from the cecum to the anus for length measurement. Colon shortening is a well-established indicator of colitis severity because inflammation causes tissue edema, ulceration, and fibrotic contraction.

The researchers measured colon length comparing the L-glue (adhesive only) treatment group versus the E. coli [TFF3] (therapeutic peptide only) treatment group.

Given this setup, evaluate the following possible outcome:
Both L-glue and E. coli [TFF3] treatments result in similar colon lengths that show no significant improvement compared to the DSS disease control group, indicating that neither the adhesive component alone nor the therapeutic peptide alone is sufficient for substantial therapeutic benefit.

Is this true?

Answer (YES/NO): NO